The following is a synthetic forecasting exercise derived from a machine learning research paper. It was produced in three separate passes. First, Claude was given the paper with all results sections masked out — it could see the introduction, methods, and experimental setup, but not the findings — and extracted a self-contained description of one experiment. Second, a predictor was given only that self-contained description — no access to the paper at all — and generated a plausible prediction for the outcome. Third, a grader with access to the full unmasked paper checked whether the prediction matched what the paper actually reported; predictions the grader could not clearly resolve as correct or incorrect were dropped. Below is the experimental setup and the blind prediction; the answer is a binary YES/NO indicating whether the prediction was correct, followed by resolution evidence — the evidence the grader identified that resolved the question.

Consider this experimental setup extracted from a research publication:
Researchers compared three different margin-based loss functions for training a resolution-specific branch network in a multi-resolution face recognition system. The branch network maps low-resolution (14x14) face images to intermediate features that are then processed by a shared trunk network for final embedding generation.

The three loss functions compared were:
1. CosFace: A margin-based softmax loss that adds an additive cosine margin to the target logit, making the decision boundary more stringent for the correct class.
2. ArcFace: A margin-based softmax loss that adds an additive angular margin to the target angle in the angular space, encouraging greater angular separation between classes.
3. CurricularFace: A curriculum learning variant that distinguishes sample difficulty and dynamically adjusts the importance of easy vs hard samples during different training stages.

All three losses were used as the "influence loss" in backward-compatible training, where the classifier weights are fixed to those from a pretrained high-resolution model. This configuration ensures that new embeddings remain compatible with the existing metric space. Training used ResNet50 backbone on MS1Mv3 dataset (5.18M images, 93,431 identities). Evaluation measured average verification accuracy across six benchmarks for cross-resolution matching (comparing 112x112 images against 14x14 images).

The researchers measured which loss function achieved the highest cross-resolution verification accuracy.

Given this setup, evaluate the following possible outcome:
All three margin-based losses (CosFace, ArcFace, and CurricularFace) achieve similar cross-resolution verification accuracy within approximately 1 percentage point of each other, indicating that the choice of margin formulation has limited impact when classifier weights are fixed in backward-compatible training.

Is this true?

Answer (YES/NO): YES